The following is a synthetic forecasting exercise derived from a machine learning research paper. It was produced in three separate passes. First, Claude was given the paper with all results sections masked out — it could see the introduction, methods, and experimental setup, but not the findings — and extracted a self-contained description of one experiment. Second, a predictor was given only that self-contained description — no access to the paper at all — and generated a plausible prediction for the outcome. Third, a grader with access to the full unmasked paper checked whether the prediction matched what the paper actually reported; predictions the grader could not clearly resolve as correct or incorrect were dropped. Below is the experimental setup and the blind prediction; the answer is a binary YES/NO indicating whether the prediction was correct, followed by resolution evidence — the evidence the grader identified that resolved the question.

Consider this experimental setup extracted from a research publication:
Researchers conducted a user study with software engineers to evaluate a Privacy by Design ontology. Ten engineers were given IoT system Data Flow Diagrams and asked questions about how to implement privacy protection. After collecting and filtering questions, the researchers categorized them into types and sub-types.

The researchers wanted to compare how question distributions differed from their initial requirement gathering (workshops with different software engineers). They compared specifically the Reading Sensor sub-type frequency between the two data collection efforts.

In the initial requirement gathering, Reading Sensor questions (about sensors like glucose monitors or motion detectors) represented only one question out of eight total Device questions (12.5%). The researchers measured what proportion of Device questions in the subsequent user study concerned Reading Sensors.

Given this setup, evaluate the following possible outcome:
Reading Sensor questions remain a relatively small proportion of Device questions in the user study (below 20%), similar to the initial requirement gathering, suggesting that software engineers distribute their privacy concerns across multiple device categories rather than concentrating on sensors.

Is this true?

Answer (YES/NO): NO